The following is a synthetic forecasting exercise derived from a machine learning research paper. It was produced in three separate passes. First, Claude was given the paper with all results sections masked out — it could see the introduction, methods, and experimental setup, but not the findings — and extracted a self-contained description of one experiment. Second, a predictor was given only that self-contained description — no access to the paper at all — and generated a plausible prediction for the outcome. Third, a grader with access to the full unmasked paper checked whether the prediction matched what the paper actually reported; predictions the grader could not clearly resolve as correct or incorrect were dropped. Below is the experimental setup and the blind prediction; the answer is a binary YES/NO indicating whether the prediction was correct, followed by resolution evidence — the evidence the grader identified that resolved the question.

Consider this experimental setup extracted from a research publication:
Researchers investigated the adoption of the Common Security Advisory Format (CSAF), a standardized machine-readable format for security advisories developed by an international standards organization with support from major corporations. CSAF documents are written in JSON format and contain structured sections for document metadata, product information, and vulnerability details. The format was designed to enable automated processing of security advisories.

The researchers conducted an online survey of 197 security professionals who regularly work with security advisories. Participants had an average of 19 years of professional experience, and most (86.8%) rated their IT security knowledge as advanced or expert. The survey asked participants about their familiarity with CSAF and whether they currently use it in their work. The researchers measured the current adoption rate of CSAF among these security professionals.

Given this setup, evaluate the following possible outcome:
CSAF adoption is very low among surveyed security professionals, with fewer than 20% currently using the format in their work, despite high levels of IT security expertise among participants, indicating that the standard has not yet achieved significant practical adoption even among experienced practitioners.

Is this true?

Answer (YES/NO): YES